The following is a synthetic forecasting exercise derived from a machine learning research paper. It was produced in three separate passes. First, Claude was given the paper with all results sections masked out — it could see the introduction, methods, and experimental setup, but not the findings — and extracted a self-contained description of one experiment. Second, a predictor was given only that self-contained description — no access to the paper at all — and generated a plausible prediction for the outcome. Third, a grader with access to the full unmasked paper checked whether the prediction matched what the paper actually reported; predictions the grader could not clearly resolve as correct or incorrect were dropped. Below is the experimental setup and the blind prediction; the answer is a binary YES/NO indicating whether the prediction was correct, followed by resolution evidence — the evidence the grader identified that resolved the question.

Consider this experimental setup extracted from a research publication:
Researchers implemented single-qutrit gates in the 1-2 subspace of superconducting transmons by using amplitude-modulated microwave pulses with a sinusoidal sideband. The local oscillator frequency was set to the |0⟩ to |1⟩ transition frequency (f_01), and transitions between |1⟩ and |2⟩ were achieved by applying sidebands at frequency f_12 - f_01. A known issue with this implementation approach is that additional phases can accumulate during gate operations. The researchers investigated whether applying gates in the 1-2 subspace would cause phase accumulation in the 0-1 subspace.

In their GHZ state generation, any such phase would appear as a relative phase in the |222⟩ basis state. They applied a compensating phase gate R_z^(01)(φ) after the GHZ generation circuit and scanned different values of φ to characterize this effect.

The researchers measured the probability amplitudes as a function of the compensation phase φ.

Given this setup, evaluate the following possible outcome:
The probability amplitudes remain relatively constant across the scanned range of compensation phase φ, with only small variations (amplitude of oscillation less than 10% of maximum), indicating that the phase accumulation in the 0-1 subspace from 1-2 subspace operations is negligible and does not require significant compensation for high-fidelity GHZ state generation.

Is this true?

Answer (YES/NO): NO